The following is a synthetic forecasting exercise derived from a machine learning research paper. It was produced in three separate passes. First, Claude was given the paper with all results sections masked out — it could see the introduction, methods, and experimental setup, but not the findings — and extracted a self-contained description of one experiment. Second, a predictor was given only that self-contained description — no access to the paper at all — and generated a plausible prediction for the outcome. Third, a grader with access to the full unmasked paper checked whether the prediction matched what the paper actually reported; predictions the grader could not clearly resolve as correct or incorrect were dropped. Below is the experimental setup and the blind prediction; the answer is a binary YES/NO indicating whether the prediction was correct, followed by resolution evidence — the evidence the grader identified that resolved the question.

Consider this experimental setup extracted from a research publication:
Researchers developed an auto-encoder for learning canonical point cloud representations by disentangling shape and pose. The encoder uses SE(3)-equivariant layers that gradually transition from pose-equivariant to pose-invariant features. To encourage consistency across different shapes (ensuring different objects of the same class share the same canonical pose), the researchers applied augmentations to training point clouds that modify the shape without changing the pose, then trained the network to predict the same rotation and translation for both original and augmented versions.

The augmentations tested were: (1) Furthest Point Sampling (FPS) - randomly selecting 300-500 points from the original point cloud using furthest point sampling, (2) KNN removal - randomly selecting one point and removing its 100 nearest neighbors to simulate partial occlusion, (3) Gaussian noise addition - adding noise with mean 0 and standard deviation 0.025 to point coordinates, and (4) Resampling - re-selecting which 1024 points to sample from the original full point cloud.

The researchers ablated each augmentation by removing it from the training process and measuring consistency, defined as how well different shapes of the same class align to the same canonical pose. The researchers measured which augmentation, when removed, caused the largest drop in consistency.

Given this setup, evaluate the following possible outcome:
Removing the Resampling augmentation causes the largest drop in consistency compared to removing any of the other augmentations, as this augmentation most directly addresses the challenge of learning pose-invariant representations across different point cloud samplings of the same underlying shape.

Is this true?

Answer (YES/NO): NO